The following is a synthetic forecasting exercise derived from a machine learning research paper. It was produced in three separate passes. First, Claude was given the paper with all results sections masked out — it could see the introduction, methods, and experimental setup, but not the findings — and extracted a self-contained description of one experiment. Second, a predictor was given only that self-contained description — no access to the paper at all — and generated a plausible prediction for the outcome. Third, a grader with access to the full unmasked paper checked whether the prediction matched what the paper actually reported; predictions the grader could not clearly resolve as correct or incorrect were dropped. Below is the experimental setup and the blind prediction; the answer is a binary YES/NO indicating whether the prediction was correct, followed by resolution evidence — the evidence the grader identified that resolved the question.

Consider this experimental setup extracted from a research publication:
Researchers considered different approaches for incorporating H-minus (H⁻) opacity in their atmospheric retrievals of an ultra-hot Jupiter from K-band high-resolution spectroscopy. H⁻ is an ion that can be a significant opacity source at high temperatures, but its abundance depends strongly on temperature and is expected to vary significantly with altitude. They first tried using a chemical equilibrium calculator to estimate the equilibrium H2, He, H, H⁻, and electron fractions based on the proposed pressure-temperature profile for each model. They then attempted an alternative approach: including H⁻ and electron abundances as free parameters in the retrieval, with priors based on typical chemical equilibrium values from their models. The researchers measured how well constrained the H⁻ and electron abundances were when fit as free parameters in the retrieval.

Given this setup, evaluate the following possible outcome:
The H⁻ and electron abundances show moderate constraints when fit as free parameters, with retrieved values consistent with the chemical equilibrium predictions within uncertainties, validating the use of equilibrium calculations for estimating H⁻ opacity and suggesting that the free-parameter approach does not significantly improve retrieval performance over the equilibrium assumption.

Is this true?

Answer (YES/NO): NO